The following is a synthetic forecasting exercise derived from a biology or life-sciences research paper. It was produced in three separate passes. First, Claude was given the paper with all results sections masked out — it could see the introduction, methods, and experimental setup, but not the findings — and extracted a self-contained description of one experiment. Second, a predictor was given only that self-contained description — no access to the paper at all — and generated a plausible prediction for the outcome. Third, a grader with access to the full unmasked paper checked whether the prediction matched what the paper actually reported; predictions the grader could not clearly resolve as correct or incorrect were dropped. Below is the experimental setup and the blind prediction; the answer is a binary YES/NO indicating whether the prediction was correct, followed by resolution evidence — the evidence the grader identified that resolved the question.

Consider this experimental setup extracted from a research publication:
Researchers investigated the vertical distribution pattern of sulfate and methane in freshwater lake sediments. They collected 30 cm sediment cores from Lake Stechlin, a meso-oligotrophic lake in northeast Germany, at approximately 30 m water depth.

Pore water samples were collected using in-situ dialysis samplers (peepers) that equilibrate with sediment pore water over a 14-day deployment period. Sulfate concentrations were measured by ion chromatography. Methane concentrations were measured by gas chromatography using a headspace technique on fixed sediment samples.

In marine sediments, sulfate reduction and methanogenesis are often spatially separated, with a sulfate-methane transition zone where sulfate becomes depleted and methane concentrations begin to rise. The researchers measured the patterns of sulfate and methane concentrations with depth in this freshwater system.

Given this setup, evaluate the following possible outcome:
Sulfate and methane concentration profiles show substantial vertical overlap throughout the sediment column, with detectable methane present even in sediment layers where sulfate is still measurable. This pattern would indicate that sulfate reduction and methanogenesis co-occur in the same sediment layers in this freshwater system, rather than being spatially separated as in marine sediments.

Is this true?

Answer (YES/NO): NO